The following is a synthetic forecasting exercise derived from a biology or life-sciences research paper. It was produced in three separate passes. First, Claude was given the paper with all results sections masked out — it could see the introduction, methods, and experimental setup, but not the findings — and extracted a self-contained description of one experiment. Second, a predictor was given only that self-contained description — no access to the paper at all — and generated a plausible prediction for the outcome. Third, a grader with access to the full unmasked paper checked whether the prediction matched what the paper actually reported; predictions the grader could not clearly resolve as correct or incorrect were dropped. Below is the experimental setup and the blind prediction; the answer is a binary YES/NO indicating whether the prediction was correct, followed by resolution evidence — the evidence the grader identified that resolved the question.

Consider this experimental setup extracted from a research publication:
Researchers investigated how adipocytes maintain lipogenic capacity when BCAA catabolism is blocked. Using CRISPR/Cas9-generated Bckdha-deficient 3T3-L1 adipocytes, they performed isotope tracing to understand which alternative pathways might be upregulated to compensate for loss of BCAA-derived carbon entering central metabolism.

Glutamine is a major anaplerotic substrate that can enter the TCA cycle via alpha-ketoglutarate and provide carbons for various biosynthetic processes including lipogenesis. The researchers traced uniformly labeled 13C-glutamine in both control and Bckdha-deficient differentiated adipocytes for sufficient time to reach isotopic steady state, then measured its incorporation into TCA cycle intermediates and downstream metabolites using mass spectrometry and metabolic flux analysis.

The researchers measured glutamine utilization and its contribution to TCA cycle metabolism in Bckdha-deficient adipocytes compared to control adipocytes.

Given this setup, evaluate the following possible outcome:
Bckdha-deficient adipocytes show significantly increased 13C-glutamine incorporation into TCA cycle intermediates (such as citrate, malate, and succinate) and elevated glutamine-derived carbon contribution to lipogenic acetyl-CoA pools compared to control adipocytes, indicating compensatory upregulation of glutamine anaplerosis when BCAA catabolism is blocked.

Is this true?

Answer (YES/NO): NO